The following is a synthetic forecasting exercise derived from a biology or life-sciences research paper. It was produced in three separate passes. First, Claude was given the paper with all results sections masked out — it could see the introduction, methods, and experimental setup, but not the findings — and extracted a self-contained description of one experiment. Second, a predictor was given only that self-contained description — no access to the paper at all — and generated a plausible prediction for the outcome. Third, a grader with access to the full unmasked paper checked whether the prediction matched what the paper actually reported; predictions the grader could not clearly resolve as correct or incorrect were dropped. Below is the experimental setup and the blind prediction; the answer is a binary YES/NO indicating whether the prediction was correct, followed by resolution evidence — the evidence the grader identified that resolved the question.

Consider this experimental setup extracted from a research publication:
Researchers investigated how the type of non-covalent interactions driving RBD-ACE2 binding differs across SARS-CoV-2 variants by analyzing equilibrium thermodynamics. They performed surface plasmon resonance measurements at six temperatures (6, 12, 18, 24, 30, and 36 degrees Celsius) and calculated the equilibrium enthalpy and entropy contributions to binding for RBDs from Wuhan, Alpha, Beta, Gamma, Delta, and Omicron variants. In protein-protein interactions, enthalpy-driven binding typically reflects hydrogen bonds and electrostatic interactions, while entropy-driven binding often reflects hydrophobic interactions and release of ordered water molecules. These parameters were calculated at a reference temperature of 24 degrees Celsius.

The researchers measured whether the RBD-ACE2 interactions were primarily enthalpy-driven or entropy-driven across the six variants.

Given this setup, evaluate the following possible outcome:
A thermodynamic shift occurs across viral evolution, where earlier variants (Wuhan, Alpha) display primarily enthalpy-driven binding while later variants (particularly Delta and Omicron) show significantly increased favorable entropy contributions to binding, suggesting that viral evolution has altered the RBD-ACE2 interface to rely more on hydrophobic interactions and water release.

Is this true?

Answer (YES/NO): NO